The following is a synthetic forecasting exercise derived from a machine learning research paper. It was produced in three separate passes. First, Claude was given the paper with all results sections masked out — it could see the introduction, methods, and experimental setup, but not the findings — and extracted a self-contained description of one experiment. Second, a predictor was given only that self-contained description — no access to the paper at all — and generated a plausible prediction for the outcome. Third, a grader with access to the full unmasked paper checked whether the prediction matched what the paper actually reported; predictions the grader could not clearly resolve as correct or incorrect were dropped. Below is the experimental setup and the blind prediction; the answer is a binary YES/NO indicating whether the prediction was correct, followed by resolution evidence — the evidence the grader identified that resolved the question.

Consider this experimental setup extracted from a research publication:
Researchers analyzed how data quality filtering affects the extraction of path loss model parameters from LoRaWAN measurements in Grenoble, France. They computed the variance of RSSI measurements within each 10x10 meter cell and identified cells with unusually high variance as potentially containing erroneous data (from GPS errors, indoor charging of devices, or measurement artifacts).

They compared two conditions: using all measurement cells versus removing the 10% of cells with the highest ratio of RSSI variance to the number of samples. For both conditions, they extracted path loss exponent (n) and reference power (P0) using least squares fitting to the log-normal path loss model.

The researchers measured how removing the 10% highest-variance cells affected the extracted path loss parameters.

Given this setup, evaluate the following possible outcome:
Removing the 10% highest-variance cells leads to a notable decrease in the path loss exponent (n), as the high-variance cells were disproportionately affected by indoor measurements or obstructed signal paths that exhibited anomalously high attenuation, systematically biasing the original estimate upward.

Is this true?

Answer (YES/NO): NO